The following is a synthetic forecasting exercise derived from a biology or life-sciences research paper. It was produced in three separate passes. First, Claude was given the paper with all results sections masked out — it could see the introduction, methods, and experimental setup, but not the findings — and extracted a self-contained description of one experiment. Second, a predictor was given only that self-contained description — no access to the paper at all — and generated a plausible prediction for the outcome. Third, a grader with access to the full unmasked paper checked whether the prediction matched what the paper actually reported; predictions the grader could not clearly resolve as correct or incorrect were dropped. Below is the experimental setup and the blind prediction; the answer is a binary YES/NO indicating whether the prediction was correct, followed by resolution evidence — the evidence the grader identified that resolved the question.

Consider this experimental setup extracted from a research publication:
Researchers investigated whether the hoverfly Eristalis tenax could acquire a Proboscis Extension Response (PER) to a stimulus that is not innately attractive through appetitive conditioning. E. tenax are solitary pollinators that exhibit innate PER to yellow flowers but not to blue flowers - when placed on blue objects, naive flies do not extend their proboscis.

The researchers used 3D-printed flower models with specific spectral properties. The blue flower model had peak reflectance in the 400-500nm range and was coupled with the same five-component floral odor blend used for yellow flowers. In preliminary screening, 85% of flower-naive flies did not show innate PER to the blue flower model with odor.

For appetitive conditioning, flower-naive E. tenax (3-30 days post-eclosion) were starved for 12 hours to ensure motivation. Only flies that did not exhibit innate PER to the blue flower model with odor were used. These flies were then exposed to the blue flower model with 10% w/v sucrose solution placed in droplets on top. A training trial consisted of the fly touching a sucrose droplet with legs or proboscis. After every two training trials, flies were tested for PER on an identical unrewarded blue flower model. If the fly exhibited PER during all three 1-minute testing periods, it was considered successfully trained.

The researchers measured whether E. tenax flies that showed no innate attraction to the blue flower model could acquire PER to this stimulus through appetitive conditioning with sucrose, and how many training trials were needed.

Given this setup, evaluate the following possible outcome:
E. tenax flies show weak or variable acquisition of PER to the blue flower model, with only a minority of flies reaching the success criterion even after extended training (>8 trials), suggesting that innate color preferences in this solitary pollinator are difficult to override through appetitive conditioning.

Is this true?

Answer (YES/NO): NO